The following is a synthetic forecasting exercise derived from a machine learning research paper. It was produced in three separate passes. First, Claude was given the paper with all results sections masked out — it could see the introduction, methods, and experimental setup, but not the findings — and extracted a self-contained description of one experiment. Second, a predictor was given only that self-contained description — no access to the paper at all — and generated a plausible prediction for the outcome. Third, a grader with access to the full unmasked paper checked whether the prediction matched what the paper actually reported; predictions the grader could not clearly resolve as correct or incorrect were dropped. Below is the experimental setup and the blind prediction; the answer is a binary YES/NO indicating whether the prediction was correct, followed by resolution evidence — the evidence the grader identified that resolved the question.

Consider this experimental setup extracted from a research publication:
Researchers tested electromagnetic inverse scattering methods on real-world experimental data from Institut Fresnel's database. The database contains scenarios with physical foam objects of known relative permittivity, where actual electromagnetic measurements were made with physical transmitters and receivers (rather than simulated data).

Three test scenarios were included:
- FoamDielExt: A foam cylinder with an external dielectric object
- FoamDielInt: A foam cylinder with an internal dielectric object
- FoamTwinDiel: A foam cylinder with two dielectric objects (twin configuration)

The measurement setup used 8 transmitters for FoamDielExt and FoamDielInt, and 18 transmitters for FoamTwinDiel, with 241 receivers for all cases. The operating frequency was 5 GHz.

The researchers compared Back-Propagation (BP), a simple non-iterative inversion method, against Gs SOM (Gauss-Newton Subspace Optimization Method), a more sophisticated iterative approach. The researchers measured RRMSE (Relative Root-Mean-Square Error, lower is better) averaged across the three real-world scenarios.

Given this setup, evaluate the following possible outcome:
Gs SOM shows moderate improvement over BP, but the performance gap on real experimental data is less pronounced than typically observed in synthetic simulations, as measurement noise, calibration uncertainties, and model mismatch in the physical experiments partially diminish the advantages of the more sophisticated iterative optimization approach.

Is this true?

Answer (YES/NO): YES